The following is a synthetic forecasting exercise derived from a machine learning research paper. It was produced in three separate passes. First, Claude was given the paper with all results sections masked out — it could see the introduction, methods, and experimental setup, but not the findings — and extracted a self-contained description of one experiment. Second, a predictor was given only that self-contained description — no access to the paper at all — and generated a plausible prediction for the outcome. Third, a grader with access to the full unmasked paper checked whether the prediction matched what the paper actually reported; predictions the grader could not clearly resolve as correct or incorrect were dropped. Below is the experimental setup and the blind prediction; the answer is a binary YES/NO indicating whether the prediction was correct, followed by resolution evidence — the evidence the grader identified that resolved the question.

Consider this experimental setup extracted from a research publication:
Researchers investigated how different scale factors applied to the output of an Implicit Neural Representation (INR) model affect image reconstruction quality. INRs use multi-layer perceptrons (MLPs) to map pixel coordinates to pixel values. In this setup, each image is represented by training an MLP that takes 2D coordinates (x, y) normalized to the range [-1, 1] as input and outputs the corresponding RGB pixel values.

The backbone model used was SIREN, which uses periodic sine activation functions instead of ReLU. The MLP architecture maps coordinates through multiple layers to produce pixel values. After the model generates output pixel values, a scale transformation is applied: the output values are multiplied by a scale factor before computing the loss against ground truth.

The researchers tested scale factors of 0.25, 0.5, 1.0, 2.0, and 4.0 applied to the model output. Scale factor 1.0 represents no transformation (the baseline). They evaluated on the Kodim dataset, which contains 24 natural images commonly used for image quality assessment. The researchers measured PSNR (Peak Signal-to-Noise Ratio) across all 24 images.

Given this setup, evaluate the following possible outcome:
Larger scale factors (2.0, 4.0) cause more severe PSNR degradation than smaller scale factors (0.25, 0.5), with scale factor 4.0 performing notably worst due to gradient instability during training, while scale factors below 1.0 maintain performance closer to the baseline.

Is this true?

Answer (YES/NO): NO